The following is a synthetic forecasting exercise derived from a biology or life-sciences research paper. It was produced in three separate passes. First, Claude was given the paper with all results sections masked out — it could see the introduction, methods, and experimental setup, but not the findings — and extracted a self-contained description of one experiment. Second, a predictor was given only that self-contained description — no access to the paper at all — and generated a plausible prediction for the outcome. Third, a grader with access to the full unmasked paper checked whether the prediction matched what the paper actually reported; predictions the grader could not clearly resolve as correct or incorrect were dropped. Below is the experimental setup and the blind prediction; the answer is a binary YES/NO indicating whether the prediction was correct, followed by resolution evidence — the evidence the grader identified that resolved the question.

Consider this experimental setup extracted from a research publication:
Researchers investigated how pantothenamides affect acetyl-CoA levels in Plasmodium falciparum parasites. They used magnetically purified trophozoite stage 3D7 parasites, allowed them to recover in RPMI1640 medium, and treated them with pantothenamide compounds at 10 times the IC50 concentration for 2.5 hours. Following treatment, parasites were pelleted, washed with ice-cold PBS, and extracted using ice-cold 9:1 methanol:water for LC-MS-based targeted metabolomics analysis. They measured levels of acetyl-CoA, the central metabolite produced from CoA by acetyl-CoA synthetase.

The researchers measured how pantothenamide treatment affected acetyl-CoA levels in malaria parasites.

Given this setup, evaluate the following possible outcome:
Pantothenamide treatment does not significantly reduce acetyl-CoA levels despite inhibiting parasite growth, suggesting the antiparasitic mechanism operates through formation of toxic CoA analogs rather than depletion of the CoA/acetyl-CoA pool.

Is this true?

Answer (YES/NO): NO